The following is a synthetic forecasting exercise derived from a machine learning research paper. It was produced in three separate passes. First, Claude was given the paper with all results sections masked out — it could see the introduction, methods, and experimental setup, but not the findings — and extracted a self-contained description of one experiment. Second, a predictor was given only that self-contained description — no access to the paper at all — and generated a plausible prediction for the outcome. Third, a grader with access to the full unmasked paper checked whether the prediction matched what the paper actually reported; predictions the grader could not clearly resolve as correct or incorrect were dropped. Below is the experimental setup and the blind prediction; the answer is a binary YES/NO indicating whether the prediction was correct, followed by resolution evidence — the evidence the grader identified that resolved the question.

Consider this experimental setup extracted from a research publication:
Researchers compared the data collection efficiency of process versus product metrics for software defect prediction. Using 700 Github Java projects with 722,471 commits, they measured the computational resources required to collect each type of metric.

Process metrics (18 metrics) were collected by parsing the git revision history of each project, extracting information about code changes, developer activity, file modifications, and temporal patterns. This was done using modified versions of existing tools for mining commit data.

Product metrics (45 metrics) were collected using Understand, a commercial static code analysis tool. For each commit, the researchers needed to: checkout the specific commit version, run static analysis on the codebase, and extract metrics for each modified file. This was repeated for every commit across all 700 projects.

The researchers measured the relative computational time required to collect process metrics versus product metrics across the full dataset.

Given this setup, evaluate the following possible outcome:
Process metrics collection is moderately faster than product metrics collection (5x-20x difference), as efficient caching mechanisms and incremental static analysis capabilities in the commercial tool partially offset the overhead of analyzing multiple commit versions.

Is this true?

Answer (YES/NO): YES